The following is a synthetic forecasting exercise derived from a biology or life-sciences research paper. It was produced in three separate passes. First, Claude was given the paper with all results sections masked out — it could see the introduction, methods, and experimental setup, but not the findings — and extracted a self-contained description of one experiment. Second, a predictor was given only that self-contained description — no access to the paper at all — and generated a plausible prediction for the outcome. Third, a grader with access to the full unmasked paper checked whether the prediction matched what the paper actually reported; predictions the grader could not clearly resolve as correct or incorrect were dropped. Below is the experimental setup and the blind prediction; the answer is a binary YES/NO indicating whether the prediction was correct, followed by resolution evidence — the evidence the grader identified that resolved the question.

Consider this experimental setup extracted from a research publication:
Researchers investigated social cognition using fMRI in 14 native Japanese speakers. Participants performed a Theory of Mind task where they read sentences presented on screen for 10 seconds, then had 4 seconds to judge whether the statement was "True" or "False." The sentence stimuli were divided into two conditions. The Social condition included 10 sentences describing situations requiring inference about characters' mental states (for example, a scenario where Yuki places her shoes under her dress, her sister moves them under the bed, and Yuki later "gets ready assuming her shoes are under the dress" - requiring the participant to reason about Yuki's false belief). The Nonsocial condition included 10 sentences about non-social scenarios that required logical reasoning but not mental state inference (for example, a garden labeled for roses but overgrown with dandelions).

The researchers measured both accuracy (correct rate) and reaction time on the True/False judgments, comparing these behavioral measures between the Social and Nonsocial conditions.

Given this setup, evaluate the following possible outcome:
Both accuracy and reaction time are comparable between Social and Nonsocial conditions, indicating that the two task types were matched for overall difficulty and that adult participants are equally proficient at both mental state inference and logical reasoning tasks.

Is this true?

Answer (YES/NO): NO